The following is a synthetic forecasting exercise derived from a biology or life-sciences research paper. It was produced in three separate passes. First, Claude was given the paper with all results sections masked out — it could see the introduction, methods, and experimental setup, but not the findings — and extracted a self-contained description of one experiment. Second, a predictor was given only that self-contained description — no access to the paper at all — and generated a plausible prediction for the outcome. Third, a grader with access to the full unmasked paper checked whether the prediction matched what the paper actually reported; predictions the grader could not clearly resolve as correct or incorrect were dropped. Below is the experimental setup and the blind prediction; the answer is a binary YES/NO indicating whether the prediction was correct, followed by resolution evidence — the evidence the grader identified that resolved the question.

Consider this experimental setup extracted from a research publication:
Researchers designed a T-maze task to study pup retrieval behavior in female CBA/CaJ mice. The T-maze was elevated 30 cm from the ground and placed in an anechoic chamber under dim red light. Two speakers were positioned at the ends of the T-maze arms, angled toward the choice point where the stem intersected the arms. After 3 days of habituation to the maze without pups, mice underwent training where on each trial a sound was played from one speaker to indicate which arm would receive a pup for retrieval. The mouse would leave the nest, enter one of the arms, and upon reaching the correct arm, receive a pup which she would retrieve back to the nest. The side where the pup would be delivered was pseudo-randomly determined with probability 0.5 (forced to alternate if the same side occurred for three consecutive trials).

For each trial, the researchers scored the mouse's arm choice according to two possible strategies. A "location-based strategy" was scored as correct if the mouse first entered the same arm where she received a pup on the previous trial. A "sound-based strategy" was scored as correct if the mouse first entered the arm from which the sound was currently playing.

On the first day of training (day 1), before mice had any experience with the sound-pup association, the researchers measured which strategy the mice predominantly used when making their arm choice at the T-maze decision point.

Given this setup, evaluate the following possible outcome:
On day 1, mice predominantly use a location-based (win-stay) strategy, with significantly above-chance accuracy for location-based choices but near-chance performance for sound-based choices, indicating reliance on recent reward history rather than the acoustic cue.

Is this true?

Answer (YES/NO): YES